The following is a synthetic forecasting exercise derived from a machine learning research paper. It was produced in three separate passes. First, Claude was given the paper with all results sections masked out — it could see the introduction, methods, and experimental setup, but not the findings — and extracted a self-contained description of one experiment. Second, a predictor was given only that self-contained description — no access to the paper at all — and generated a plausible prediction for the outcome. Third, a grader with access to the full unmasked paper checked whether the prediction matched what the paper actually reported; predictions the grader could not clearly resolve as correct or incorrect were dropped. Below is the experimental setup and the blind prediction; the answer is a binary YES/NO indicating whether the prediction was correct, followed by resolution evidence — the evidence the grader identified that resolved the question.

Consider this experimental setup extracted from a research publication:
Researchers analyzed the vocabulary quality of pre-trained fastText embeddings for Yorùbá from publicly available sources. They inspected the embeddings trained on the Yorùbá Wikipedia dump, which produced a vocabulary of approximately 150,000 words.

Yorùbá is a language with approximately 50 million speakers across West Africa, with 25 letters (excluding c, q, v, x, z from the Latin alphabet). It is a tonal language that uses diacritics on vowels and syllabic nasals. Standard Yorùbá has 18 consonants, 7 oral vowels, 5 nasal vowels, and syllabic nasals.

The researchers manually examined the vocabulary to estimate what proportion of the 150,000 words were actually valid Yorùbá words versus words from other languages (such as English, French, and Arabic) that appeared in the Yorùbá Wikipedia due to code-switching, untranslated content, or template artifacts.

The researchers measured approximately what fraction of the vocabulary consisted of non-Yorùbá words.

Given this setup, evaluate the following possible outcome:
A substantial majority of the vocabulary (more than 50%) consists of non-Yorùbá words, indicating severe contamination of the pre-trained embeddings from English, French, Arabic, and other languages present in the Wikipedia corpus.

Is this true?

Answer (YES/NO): YES